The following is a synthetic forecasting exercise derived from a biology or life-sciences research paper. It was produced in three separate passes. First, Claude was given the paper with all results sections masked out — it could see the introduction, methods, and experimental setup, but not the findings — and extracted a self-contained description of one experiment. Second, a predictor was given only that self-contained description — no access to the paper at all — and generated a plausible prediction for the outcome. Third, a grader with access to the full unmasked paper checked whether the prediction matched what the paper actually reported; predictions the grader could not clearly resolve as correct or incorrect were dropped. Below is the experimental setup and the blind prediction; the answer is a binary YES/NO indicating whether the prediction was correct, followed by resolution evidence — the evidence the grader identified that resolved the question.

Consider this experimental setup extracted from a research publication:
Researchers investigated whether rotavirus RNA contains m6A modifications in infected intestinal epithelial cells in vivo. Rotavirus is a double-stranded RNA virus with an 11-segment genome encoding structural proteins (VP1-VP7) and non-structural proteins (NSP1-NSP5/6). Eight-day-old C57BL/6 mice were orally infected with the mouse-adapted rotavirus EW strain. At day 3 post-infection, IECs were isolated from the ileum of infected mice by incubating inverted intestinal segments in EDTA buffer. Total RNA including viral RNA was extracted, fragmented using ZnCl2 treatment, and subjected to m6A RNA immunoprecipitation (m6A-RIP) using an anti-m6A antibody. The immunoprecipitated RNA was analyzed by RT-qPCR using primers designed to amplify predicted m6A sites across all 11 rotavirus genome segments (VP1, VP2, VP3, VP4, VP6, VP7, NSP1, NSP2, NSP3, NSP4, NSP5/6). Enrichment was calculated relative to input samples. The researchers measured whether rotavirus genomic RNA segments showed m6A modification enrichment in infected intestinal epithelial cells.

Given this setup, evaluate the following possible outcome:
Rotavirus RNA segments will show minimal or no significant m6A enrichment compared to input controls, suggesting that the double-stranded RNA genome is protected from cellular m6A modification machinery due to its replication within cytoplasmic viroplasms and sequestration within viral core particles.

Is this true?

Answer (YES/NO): NO